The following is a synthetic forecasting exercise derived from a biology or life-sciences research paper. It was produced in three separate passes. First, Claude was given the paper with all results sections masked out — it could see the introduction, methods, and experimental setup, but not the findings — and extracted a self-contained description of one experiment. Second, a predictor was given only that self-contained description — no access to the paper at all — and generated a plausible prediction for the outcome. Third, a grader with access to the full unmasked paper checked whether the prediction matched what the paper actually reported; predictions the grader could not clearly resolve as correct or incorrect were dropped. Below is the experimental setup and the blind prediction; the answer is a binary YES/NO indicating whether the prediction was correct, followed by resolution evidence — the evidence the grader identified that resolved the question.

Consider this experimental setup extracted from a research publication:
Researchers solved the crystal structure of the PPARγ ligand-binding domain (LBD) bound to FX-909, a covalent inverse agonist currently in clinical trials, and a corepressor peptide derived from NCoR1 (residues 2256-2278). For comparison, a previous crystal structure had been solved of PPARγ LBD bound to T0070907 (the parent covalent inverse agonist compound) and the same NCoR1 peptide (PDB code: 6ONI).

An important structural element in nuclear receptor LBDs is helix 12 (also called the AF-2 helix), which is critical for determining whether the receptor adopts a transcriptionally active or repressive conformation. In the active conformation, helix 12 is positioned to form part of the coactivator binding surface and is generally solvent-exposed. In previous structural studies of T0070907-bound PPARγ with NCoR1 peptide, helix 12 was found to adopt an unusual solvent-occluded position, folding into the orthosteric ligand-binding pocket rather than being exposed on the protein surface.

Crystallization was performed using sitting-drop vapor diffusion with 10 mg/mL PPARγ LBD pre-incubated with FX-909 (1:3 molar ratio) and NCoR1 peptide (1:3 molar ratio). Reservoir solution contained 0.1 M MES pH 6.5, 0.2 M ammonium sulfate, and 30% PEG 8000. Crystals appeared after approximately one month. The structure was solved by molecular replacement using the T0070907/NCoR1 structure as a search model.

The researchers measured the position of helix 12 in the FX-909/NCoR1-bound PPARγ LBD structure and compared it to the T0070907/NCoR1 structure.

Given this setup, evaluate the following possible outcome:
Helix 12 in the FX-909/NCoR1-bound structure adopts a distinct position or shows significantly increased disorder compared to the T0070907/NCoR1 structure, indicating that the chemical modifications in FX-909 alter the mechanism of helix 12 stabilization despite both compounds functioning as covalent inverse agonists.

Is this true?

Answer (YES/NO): NO